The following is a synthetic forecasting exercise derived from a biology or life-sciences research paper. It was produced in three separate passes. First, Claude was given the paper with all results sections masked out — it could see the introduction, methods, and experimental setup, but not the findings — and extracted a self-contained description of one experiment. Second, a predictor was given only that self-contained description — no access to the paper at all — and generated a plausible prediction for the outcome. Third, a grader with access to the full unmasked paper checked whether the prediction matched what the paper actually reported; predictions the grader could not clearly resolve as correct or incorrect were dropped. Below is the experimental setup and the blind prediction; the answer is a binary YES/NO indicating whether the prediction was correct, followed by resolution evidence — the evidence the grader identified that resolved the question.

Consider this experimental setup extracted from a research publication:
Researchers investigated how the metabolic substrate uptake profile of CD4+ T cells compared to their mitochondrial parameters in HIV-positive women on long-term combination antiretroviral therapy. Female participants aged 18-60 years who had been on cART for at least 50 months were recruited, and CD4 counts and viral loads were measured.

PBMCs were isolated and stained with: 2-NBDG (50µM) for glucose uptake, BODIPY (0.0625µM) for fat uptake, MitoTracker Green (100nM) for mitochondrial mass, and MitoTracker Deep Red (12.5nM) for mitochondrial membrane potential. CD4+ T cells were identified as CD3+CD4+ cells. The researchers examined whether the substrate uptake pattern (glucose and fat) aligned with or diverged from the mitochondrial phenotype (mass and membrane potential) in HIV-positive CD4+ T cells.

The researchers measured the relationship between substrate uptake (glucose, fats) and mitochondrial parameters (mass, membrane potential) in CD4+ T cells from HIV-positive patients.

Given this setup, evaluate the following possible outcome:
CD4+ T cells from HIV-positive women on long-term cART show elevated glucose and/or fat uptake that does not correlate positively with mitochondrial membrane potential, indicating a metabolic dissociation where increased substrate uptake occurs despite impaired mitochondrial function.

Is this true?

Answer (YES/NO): NO